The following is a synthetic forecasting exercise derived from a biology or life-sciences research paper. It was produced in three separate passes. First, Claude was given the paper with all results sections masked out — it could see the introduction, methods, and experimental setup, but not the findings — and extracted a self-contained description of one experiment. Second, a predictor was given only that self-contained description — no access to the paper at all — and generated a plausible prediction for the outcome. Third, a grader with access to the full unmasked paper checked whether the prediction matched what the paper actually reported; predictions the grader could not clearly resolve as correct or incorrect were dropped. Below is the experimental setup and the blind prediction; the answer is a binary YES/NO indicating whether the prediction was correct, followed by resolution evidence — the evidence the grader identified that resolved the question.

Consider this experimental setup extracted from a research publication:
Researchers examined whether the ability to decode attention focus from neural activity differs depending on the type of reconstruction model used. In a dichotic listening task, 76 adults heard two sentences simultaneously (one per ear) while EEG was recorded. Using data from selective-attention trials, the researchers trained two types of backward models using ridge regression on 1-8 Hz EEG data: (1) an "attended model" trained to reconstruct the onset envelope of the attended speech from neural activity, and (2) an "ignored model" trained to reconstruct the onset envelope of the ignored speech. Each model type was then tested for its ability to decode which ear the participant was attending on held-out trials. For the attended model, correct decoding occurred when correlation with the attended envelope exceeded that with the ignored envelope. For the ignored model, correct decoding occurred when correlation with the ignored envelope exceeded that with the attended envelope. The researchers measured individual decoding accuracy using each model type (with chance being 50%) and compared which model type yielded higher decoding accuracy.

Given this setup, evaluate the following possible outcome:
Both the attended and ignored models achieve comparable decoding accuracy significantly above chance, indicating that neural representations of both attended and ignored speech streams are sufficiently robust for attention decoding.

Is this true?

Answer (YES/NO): NO